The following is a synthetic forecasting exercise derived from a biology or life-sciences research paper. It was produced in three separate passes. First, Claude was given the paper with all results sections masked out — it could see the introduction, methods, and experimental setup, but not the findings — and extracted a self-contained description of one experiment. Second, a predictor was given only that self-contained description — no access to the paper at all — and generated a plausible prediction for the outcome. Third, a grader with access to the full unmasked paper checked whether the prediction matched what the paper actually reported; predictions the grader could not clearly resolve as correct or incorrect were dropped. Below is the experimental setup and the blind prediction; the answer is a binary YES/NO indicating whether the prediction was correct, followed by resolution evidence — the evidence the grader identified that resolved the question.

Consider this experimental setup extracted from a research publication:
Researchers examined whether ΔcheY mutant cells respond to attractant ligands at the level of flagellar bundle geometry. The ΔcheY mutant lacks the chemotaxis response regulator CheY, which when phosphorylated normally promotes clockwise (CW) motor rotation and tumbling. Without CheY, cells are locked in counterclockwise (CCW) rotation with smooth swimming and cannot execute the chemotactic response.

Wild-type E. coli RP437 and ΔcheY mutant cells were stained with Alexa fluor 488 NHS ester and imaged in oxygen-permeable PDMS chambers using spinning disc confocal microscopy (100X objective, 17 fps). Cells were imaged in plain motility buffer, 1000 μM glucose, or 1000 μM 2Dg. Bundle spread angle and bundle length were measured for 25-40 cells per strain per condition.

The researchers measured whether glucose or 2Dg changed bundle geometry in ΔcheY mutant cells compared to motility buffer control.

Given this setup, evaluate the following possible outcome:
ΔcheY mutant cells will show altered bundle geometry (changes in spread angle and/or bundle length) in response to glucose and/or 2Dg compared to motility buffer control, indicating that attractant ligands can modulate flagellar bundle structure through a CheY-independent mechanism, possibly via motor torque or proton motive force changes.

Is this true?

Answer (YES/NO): NO